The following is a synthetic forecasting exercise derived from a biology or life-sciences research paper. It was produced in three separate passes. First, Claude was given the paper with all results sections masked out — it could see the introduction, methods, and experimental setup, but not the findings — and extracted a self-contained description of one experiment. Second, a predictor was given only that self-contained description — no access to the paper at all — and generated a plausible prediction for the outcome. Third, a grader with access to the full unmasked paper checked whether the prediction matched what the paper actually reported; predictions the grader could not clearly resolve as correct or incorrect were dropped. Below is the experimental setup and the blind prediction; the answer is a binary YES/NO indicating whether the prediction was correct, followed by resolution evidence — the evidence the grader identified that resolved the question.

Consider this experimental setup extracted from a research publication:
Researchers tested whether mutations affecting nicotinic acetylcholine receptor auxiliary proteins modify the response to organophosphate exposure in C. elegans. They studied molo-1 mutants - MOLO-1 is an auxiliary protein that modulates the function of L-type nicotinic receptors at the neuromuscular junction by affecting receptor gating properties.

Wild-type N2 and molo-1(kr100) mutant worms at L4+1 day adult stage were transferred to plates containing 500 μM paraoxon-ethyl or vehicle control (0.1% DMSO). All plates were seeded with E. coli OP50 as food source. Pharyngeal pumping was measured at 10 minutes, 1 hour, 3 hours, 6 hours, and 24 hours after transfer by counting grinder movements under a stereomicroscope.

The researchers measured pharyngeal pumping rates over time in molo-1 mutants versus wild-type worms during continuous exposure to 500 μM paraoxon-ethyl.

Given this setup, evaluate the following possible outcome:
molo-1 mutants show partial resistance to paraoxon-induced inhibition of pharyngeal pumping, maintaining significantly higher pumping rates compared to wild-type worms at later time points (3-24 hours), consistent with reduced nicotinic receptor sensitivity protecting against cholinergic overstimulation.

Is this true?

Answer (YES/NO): NO